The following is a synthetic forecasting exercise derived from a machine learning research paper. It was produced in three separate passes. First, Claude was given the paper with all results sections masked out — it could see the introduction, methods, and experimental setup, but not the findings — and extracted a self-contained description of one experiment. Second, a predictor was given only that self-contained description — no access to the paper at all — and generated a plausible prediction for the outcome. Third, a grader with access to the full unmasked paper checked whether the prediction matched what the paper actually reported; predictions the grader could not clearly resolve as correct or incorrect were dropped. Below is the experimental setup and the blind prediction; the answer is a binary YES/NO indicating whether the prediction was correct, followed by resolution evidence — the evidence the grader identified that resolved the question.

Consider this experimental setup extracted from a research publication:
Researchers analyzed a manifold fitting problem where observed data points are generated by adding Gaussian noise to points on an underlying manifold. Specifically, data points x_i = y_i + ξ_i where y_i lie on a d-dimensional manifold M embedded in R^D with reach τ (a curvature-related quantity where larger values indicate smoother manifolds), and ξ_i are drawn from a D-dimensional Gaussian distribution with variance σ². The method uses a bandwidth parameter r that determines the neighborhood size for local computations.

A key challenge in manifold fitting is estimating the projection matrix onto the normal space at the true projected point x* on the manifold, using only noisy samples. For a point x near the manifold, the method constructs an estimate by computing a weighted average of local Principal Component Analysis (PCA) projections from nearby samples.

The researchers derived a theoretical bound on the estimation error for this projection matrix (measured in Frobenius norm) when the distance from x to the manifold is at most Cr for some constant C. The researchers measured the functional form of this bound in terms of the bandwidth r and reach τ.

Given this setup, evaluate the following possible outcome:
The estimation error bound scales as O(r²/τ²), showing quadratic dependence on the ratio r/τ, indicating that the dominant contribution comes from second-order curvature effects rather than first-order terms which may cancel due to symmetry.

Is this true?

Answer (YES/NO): NO